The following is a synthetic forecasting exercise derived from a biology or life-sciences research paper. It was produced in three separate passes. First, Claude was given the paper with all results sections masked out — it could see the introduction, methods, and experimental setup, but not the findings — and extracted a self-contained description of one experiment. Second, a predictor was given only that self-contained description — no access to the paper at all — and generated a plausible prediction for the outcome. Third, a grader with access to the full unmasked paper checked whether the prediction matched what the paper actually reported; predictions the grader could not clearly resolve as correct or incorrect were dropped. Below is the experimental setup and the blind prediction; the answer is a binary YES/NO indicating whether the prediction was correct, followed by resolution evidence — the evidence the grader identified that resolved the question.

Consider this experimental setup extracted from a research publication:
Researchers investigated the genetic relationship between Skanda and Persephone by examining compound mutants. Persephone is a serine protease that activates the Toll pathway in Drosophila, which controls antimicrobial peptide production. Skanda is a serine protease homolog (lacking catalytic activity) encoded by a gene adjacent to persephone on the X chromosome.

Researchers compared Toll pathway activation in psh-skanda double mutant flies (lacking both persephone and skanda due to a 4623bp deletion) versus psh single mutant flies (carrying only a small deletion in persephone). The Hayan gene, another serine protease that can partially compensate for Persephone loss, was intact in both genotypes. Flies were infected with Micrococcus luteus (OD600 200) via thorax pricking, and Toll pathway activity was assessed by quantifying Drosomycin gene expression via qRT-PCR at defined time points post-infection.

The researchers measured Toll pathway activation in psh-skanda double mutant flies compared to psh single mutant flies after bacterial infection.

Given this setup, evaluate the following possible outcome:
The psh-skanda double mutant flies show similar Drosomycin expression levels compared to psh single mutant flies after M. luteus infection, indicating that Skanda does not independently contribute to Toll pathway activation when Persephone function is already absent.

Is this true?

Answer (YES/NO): NO